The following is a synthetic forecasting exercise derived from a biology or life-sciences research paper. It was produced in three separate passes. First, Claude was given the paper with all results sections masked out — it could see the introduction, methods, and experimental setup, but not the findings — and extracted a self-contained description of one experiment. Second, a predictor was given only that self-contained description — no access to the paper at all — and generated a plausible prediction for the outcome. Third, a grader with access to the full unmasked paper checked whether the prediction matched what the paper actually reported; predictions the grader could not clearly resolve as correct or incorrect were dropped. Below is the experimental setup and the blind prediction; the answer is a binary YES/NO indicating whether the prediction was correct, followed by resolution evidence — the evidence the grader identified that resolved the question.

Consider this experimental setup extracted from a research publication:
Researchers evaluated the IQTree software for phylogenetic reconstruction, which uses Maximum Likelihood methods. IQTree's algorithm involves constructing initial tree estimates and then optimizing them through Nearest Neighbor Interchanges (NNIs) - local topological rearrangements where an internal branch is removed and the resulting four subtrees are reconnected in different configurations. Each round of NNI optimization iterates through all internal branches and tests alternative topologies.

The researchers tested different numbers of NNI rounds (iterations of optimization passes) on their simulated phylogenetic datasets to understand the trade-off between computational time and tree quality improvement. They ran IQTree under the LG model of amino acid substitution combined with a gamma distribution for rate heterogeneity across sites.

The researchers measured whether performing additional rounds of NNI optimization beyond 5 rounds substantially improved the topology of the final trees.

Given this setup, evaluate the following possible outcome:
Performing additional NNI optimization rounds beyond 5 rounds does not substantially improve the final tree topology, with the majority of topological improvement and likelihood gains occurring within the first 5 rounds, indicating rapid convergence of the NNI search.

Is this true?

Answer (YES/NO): YES